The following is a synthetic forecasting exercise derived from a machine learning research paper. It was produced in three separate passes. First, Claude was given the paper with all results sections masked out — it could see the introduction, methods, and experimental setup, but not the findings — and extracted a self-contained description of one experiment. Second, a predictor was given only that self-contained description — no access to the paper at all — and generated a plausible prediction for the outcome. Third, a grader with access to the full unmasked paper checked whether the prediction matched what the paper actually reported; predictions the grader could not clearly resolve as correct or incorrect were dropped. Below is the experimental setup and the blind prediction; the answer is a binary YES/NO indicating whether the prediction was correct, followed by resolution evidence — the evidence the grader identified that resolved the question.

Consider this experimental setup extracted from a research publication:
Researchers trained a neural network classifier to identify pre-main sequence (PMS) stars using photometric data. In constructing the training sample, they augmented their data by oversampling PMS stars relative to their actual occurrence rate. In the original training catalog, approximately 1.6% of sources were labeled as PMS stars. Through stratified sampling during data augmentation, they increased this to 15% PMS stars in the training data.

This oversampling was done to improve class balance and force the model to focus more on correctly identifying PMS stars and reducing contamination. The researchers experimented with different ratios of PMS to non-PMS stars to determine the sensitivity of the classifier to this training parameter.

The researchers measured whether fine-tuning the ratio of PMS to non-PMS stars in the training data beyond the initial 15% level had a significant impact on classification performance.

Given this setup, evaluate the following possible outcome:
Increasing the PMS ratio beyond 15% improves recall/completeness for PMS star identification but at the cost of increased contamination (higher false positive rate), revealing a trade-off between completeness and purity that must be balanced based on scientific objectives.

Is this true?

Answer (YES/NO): NO